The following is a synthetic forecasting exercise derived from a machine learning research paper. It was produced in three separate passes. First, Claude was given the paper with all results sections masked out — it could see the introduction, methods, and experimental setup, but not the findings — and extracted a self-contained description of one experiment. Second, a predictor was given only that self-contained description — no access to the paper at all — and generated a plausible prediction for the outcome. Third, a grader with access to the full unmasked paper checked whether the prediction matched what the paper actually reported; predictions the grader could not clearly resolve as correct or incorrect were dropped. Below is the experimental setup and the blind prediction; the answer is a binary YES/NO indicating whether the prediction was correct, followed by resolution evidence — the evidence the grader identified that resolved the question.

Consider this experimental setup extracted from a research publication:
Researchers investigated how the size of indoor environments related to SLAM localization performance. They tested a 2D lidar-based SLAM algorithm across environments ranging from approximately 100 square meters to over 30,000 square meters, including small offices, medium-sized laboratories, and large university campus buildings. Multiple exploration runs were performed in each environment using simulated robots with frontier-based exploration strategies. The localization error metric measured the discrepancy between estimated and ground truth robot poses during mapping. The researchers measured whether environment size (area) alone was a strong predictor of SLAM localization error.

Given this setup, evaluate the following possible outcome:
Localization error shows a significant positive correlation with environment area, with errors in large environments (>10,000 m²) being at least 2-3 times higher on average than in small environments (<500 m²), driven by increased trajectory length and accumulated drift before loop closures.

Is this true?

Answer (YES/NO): NO